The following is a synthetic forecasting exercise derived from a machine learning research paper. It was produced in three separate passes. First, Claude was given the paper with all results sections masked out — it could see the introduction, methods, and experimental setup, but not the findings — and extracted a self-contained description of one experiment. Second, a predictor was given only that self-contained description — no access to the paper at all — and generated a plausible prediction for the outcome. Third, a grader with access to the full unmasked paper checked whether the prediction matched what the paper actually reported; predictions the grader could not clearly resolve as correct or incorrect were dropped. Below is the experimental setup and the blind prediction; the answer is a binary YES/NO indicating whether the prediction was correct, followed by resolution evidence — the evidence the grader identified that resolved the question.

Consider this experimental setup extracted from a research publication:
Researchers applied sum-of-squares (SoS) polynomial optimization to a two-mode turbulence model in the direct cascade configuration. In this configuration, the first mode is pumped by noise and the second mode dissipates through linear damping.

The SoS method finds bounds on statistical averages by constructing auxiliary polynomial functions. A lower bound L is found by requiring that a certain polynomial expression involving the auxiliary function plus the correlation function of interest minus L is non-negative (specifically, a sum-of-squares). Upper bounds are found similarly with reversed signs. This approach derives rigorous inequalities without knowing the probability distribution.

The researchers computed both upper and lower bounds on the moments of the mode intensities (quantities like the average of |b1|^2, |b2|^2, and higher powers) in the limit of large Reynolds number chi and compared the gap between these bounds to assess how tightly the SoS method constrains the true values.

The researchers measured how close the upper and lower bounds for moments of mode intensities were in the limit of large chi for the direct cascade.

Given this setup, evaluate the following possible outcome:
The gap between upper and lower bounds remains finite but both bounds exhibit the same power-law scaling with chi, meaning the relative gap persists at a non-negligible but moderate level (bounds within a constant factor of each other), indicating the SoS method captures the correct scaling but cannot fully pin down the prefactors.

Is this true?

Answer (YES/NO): NO